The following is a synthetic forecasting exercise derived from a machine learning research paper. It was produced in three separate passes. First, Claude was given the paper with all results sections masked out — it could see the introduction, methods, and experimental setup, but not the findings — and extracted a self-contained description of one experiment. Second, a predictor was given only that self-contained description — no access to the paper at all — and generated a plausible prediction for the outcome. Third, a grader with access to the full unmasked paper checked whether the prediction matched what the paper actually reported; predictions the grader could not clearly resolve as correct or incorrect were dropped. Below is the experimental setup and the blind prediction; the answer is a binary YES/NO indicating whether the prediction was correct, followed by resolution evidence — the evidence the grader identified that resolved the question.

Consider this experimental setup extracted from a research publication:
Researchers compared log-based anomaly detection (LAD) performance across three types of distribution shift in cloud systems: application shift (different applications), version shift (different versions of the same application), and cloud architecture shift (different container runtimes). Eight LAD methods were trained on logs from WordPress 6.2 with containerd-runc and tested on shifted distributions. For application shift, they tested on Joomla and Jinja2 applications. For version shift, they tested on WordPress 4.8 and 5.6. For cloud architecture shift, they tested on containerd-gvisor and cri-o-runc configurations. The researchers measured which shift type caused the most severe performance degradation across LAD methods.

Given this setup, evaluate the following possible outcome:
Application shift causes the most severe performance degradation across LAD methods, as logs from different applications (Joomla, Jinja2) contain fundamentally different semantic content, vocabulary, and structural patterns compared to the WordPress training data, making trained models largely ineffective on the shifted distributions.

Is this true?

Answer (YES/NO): NO